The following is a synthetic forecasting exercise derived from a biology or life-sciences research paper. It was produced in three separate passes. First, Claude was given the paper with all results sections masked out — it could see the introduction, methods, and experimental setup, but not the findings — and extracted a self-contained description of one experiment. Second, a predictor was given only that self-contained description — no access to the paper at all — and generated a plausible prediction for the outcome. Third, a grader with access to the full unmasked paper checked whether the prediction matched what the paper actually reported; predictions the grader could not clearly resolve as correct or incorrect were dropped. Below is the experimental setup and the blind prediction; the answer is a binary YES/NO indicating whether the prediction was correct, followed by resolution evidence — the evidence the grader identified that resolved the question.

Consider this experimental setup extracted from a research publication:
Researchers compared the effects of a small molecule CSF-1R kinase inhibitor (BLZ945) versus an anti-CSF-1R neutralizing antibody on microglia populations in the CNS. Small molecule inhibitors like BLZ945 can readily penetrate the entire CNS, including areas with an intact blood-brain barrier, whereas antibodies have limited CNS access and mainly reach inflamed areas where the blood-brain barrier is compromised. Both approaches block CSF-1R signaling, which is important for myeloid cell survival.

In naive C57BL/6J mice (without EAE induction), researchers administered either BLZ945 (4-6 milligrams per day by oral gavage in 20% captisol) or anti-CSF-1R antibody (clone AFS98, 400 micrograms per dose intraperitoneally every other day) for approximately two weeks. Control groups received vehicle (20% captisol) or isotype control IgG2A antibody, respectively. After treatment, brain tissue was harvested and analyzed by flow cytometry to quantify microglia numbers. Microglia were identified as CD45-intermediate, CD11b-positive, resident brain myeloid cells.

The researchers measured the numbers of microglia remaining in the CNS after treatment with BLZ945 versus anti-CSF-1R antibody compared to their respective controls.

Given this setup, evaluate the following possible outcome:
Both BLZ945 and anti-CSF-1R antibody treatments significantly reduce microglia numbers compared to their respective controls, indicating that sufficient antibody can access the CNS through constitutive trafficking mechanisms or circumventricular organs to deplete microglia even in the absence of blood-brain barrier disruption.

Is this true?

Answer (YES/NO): NO